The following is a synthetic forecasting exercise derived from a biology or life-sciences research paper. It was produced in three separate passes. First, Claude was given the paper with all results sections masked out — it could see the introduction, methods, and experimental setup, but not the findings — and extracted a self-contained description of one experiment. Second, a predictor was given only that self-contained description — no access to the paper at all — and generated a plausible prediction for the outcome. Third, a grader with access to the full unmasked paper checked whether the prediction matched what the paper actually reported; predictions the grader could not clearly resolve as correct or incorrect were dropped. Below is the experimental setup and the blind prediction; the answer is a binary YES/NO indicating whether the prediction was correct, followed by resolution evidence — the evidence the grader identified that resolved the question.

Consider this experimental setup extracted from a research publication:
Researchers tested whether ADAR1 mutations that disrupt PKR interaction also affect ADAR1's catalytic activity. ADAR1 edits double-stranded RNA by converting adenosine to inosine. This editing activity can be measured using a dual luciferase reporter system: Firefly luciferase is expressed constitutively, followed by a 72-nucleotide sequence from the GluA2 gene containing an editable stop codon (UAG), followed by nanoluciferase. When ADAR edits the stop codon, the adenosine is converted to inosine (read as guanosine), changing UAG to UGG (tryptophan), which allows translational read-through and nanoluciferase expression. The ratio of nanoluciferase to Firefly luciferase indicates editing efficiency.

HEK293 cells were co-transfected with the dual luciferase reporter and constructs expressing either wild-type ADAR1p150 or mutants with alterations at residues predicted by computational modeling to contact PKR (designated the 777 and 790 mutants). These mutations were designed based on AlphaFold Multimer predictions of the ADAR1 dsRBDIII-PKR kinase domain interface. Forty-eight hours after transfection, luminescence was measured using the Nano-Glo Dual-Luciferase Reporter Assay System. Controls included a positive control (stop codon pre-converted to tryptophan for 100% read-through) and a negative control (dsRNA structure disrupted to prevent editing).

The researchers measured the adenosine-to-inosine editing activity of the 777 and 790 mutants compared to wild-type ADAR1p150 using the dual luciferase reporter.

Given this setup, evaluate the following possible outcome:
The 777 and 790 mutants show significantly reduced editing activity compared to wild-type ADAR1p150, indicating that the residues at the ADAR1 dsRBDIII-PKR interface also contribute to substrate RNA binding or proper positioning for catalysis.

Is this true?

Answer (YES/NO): NO